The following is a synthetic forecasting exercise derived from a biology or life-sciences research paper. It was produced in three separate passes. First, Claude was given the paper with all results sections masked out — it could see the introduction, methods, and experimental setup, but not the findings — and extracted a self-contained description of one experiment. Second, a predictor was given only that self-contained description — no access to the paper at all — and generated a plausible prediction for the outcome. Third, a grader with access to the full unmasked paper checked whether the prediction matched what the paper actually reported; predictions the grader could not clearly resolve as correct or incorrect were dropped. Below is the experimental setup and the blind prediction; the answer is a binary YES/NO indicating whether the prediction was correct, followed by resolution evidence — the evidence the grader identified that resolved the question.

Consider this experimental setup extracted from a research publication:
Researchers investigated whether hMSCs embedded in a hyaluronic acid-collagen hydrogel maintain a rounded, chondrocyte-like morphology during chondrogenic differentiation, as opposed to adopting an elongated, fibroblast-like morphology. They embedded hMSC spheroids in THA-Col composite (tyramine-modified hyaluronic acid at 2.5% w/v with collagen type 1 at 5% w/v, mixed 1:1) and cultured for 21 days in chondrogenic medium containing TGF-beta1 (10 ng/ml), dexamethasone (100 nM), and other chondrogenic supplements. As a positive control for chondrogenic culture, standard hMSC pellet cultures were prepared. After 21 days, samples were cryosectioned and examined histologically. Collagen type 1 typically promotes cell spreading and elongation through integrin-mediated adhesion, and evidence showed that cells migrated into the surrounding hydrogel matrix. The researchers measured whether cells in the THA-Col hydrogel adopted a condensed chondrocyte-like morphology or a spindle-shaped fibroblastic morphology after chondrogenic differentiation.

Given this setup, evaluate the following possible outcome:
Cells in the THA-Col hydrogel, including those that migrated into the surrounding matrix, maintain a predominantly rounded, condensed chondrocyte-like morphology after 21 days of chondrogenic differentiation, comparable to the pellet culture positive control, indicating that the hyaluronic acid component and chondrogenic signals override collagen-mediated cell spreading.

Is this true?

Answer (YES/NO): YES